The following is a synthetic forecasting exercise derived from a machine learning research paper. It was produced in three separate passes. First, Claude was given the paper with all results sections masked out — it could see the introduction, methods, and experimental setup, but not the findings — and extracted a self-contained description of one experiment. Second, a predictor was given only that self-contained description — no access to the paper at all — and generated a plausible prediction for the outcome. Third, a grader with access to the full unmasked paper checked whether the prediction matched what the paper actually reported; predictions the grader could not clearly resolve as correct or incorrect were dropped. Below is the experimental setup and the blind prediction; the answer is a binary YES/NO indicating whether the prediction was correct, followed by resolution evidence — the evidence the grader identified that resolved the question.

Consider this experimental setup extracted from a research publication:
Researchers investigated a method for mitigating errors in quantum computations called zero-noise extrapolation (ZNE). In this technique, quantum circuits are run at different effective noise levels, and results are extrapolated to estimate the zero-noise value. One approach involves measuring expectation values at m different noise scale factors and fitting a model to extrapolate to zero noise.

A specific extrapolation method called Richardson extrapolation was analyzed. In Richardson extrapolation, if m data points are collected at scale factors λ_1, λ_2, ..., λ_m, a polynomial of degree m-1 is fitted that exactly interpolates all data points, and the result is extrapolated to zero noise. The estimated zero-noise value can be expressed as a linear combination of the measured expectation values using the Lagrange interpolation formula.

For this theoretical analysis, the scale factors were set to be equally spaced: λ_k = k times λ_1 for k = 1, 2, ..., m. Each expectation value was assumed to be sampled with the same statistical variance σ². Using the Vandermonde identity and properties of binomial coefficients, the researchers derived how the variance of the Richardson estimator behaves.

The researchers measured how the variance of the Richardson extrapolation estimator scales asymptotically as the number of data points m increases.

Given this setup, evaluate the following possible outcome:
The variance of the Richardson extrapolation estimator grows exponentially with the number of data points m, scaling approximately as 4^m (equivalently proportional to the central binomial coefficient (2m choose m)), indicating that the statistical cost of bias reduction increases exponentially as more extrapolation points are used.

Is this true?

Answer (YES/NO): YES